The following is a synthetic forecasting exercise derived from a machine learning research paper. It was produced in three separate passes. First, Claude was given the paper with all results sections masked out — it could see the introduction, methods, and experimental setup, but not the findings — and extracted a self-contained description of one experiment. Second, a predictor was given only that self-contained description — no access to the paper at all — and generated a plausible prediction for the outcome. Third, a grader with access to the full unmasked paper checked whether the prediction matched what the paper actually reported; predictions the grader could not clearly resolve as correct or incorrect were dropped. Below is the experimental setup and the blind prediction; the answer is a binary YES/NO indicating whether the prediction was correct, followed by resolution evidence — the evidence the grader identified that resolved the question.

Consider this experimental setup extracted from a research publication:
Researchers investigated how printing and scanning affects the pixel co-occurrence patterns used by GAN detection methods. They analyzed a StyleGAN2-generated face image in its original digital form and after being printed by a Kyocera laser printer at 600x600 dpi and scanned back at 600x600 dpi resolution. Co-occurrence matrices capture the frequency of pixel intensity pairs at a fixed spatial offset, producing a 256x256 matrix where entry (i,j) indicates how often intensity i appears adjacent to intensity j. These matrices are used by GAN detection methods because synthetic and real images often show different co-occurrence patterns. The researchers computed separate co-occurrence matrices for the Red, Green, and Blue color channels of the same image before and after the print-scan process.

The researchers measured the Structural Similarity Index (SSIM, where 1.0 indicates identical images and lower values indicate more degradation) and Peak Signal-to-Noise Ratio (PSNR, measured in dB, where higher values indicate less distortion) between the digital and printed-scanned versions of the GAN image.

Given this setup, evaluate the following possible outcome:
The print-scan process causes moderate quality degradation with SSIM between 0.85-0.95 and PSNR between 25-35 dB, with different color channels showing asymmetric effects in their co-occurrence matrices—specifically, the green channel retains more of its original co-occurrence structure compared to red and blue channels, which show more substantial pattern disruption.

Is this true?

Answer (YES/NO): NO